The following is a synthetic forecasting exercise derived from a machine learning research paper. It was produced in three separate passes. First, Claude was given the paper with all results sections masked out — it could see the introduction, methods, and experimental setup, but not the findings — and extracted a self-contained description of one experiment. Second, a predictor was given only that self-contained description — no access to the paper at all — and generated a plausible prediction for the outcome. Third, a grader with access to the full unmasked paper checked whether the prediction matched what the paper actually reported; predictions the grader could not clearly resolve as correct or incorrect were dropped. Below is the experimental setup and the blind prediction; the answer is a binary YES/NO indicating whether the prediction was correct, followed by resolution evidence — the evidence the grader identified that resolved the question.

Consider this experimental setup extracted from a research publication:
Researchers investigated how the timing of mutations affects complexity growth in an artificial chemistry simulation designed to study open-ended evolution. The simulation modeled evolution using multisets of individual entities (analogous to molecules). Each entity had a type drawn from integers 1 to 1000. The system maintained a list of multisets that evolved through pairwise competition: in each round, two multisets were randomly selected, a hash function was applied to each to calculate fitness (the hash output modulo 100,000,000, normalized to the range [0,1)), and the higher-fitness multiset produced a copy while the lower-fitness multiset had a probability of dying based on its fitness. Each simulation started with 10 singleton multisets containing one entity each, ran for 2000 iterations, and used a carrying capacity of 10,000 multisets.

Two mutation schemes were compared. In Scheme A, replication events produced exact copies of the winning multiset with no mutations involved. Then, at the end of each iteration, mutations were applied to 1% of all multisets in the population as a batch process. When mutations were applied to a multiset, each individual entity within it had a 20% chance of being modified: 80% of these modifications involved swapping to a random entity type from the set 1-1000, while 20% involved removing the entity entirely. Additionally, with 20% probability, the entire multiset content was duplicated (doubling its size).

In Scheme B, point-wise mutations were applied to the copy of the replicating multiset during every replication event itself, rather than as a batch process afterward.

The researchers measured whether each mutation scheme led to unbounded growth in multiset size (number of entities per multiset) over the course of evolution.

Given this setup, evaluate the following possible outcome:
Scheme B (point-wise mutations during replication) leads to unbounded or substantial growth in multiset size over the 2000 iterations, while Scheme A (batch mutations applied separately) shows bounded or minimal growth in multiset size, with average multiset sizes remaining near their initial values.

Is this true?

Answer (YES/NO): NO